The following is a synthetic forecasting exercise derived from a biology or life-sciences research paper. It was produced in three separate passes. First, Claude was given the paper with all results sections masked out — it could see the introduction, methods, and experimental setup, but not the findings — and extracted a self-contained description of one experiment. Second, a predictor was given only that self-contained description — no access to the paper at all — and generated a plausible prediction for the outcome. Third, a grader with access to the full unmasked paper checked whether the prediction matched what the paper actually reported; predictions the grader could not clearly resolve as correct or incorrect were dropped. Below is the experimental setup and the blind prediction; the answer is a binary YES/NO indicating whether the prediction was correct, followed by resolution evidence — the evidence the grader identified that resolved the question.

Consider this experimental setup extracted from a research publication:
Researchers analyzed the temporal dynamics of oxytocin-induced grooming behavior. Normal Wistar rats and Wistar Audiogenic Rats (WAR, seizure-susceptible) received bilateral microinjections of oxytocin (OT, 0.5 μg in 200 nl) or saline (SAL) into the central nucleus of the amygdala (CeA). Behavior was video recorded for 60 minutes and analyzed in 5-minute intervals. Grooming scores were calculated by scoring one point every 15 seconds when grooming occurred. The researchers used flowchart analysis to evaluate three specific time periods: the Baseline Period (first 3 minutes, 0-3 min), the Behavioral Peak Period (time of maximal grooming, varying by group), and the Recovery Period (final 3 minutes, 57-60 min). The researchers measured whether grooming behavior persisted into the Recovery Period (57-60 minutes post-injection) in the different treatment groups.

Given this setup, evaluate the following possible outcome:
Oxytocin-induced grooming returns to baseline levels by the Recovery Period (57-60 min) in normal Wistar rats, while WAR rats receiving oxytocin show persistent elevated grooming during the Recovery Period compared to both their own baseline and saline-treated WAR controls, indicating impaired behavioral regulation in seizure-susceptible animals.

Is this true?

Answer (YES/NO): NO